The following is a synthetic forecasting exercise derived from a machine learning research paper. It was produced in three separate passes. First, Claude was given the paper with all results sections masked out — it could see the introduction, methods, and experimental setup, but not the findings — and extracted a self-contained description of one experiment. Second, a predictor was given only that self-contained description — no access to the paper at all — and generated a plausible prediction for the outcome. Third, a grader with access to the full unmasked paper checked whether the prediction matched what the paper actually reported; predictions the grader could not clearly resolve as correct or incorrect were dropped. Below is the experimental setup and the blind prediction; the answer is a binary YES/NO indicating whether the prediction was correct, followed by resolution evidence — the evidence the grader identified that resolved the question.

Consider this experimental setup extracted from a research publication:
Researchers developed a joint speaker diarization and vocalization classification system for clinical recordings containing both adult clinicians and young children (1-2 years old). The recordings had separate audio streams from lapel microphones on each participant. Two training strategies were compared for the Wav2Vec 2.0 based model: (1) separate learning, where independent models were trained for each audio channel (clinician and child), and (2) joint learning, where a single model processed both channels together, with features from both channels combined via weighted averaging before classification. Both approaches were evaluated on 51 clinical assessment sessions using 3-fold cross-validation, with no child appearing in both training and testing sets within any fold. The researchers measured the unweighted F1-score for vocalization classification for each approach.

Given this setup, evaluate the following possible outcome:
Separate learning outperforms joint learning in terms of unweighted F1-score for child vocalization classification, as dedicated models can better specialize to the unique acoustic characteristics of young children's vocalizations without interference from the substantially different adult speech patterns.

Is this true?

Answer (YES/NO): NO